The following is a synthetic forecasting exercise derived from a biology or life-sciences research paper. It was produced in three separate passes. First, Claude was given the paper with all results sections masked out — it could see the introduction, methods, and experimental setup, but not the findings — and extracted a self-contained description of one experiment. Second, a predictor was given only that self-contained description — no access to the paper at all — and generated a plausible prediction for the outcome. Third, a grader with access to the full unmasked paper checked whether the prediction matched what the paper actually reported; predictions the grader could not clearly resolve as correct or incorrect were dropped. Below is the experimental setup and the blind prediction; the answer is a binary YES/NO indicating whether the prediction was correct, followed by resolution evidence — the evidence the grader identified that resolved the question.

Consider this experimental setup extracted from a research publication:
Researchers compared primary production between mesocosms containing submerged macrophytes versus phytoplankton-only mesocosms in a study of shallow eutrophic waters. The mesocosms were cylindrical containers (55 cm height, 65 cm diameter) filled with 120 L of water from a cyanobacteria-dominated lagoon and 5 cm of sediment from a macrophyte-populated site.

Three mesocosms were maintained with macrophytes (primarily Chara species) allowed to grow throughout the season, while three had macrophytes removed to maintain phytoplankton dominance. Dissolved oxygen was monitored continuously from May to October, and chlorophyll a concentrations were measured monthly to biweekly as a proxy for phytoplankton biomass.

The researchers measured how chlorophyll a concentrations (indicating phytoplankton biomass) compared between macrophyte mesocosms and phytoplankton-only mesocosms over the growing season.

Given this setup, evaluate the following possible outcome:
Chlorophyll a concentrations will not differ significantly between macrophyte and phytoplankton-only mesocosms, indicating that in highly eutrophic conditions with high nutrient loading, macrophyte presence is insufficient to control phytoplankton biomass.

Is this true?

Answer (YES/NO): YES